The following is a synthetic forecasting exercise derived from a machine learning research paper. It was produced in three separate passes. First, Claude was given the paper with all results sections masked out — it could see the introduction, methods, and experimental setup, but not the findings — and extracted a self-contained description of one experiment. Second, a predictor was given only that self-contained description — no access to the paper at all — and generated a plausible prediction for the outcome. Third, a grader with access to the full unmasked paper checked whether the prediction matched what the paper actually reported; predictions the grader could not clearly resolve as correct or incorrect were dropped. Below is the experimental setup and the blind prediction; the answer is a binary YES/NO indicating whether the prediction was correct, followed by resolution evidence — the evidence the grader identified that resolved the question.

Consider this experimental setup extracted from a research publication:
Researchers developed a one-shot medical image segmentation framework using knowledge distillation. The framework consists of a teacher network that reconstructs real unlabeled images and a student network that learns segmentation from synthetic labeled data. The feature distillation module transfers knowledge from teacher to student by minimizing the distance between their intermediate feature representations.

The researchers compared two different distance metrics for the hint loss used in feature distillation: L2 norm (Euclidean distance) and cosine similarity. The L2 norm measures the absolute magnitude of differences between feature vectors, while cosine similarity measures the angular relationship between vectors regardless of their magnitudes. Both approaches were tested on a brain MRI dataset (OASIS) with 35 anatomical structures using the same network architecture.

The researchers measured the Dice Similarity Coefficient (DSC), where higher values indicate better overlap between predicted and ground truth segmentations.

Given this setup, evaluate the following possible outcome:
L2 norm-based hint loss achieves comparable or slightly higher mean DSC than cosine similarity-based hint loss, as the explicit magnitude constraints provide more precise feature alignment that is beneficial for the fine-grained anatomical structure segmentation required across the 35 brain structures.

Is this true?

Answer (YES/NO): NO